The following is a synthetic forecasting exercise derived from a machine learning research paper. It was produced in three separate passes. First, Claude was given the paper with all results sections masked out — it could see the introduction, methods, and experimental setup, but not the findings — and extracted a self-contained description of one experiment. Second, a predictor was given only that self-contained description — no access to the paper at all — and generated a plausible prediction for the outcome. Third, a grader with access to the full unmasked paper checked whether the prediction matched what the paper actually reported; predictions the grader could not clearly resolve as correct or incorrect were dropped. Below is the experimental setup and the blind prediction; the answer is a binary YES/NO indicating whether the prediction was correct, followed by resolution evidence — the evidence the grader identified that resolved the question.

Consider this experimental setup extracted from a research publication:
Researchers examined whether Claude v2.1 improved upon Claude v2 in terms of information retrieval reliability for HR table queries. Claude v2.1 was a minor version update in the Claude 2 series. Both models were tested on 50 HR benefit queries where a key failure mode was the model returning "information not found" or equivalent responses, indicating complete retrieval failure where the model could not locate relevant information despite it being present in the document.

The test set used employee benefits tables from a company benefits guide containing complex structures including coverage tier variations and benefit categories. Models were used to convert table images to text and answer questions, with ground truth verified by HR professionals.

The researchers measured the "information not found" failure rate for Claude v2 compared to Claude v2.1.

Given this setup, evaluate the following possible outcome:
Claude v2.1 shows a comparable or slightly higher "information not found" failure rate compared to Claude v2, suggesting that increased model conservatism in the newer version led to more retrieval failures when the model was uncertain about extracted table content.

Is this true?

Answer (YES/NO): NO